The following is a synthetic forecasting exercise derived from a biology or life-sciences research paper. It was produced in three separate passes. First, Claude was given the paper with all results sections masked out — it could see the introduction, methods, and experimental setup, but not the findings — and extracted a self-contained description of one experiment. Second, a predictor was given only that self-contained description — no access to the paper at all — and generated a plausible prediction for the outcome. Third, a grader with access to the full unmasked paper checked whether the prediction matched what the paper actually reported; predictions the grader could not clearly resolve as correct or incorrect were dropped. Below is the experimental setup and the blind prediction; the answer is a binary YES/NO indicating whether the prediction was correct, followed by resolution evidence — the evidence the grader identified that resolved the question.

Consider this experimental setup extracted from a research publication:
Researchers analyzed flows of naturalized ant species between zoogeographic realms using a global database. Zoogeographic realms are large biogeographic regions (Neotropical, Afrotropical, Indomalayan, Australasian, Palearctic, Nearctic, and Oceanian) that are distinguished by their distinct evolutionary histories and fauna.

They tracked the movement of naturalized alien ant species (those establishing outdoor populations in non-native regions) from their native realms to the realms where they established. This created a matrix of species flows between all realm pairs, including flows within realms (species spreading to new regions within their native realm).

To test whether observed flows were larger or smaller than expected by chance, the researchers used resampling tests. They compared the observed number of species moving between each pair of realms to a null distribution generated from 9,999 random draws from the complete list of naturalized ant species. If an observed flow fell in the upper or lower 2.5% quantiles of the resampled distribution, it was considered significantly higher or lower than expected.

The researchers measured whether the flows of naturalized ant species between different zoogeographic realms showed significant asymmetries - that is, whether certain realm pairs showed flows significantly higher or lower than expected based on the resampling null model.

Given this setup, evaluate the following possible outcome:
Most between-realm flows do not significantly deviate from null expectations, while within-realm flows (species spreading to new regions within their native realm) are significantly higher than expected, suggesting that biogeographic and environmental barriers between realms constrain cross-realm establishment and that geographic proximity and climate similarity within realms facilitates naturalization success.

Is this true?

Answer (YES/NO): NO